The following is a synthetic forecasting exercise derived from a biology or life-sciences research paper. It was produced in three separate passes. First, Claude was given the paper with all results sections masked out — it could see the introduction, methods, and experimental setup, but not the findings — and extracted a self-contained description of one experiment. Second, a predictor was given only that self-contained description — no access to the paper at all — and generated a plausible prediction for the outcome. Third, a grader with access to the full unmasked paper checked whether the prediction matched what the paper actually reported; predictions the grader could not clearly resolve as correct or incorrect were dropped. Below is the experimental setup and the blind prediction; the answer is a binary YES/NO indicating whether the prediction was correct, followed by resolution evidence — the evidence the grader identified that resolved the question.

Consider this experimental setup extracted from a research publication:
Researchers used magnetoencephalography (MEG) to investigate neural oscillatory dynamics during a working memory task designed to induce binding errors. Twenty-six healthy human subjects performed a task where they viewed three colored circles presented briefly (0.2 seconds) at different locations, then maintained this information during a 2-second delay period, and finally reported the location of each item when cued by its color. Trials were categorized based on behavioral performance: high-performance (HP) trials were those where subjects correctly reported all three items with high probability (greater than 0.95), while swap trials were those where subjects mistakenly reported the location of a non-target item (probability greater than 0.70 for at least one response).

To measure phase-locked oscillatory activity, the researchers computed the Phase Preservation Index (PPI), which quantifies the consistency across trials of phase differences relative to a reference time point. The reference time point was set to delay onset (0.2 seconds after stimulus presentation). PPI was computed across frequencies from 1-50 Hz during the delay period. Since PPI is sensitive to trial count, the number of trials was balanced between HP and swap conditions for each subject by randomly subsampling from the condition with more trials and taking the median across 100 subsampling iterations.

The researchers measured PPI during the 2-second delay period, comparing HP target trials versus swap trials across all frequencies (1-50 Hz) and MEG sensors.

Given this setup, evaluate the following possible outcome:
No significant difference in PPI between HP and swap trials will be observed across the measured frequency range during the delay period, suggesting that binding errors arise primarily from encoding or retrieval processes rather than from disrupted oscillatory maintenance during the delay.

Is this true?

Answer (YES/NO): NO